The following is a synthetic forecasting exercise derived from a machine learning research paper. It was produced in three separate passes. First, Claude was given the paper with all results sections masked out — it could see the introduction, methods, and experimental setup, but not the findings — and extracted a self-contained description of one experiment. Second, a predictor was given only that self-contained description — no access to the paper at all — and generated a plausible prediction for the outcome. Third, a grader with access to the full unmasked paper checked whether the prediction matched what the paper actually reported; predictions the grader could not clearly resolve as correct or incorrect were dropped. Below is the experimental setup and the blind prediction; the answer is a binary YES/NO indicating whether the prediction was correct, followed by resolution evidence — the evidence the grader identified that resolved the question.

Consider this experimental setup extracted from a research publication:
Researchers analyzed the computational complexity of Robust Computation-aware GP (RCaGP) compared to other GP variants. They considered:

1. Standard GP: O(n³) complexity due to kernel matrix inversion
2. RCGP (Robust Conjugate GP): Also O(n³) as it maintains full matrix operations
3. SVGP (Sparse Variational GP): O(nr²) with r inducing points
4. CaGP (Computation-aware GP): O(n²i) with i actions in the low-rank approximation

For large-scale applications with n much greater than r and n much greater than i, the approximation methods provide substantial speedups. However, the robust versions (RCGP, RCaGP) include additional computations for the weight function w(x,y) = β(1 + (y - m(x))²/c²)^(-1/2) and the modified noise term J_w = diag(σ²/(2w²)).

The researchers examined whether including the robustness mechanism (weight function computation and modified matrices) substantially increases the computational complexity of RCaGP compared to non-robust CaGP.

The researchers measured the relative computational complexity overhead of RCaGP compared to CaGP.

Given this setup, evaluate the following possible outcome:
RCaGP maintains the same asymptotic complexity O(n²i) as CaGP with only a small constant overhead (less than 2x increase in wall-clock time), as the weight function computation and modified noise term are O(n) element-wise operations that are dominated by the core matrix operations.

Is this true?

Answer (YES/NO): YES